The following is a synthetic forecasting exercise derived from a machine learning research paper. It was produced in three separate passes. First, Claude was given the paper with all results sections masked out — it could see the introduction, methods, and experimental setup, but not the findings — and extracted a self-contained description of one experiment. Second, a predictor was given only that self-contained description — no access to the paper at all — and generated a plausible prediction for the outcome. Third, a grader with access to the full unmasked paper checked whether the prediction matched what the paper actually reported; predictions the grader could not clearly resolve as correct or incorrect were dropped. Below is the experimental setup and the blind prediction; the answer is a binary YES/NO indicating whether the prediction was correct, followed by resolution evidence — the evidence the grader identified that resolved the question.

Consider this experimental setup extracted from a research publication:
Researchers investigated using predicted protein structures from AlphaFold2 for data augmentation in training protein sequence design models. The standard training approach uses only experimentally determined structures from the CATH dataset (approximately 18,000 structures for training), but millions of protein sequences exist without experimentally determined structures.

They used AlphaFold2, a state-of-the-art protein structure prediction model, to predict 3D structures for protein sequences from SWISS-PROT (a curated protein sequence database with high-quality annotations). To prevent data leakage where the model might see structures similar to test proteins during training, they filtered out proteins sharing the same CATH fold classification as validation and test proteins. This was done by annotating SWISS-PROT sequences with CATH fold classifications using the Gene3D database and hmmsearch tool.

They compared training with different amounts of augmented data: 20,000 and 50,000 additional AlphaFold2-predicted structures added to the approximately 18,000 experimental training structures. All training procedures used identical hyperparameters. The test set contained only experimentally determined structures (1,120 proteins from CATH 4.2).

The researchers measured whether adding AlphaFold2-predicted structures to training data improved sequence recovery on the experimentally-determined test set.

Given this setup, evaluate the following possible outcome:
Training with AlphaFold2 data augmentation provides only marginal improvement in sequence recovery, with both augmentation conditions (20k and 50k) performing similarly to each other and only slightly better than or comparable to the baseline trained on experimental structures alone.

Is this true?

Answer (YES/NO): NO